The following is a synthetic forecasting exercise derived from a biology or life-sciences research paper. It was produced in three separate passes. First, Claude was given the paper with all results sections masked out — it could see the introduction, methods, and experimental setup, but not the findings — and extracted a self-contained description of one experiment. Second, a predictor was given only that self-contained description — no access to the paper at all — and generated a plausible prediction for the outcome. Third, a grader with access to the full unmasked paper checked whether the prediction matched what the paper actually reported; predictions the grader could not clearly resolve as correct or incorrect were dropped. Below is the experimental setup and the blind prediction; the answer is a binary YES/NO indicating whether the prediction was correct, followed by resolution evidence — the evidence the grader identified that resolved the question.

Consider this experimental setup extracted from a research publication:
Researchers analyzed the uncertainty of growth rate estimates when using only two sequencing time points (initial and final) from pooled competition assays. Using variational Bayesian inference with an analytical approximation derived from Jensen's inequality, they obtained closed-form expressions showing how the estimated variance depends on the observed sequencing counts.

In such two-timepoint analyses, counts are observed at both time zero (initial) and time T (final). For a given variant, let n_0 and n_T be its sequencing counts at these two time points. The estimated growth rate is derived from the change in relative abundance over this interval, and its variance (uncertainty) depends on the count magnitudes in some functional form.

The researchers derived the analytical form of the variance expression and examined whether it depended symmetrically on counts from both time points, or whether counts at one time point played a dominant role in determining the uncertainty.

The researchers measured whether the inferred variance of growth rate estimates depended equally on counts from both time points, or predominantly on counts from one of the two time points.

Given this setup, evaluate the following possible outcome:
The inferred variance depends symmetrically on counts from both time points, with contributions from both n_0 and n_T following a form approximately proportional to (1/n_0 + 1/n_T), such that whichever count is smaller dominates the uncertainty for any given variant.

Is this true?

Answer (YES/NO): NO